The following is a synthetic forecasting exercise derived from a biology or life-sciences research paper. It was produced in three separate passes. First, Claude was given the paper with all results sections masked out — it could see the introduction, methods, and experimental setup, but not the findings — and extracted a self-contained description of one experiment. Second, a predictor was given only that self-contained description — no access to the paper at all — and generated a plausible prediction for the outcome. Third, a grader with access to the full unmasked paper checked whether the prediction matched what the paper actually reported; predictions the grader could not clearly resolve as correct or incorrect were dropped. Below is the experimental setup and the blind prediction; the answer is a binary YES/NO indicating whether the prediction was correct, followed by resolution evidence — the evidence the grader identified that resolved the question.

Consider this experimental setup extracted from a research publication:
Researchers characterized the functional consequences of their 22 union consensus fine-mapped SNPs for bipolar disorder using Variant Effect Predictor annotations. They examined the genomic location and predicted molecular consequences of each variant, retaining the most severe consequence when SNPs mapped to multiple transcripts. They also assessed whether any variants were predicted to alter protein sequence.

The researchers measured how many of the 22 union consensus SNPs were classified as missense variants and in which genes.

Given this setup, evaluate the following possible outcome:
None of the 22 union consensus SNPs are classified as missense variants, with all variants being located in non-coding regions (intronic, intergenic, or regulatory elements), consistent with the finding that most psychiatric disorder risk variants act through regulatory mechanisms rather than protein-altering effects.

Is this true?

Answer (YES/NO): NO